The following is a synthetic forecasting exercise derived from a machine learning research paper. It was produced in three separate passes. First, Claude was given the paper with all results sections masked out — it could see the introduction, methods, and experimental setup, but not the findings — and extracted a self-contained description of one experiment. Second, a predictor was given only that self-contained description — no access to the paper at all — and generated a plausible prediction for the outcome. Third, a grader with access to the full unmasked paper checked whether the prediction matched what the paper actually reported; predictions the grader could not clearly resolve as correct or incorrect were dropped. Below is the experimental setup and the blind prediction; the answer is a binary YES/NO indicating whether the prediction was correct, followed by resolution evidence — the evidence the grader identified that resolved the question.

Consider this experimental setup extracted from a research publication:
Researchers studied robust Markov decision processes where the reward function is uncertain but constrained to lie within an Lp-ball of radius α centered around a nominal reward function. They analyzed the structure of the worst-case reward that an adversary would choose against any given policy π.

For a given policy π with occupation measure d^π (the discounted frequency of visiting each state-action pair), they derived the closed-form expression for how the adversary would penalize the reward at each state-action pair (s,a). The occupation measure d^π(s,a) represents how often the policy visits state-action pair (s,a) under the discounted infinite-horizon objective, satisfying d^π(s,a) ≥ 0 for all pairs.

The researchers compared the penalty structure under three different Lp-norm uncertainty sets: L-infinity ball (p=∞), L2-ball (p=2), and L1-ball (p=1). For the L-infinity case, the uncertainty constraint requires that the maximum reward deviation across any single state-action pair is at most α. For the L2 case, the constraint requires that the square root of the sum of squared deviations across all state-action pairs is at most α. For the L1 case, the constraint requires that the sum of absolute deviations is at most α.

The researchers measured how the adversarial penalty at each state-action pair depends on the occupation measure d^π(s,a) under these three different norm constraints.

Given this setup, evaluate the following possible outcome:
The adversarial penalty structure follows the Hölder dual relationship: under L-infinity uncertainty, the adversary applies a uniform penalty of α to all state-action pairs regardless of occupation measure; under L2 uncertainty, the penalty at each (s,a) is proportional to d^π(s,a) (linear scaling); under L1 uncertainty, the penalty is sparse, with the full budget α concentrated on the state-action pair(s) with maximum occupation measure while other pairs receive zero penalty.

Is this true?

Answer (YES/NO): YES